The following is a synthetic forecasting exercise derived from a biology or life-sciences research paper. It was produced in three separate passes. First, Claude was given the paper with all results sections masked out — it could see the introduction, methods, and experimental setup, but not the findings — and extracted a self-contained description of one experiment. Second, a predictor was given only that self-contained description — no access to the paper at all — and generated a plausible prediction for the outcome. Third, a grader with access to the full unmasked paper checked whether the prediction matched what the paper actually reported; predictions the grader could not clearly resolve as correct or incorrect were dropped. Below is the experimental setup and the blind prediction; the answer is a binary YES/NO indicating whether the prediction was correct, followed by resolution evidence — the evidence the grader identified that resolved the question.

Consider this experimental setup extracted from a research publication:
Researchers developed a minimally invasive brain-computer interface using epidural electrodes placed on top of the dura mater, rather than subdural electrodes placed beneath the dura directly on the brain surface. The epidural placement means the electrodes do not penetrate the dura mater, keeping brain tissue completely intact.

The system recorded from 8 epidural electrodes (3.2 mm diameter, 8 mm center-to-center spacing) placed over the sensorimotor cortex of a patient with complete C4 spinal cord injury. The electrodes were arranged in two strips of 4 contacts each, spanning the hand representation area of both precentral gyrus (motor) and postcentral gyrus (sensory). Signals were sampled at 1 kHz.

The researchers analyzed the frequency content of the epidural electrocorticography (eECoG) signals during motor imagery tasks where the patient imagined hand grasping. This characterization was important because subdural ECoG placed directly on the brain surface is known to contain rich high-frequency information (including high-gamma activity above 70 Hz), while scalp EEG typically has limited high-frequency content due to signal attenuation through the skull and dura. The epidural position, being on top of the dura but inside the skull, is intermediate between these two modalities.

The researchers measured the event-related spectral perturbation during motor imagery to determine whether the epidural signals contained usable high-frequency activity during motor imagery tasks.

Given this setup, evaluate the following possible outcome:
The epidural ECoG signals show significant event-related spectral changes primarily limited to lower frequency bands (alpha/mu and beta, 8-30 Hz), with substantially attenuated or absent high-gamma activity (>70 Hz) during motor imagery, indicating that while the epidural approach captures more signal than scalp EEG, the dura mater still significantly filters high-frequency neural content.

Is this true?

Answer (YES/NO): NO